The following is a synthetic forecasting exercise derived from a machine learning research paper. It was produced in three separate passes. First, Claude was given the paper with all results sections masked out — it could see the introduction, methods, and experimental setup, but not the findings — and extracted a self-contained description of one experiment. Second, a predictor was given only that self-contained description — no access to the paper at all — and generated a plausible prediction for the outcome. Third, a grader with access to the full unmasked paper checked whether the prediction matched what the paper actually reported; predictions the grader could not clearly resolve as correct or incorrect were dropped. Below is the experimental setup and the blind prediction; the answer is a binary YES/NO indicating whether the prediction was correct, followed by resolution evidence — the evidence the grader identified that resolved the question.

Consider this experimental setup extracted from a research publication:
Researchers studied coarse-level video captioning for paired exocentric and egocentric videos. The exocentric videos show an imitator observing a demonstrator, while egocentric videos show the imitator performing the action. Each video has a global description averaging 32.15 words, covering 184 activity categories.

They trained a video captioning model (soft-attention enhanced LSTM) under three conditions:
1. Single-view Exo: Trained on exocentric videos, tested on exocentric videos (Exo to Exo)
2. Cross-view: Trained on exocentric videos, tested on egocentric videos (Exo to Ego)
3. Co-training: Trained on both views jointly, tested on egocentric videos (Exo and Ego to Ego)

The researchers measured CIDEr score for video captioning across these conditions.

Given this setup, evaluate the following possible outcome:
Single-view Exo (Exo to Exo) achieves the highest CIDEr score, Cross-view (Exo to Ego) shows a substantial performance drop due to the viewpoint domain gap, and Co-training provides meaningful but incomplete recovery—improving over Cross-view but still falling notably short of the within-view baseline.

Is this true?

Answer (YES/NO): NO